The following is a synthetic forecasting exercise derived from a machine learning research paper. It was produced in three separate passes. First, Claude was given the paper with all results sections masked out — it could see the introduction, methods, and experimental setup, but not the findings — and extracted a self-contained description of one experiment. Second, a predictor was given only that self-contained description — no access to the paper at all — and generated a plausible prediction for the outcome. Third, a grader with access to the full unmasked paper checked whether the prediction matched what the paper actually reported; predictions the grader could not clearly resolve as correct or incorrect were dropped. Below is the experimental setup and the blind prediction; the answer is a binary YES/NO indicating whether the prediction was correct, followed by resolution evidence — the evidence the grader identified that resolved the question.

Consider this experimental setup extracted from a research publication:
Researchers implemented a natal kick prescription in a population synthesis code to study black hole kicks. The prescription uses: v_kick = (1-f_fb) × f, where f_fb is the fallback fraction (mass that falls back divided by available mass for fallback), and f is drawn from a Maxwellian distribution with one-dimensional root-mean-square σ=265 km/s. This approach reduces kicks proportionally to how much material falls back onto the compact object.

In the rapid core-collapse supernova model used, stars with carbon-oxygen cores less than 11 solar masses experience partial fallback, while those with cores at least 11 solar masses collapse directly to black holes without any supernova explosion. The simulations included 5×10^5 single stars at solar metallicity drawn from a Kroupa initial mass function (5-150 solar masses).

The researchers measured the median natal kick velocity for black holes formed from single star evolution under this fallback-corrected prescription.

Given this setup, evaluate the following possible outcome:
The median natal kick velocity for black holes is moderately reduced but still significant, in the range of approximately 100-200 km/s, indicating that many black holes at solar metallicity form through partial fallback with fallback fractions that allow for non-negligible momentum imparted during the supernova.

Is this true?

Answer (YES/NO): YES